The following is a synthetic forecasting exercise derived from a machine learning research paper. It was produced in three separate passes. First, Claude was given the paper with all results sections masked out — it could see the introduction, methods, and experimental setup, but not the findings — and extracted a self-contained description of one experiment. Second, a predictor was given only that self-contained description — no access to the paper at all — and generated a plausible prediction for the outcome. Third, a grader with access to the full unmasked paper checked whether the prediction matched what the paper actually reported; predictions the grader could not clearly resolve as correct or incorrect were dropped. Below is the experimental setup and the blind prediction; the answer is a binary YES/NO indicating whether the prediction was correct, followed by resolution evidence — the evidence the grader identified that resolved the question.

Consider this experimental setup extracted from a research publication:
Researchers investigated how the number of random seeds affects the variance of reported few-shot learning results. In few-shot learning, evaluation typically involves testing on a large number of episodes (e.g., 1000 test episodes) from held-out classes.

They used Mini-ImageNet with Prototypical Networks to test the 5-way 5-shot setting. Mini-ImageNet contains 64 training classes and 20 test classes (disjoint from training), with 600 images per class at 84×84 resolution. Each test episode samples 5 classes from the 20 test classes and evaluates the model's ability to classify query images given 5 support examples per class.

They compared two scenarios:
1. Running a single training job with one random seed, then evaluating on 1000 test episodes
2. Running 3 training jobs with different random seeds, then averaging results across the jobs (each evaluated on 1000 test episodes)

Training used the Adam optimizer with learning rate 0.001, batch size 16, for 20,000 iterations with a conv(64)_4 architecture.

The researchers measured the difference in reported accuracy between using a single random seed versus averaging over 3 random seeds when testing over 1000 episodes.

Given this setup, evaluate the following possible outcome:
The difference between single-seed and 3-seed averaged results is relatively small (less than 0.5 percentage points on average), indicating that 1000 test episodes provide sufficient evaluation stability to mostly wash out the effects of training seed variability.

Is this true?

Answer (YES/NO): YES